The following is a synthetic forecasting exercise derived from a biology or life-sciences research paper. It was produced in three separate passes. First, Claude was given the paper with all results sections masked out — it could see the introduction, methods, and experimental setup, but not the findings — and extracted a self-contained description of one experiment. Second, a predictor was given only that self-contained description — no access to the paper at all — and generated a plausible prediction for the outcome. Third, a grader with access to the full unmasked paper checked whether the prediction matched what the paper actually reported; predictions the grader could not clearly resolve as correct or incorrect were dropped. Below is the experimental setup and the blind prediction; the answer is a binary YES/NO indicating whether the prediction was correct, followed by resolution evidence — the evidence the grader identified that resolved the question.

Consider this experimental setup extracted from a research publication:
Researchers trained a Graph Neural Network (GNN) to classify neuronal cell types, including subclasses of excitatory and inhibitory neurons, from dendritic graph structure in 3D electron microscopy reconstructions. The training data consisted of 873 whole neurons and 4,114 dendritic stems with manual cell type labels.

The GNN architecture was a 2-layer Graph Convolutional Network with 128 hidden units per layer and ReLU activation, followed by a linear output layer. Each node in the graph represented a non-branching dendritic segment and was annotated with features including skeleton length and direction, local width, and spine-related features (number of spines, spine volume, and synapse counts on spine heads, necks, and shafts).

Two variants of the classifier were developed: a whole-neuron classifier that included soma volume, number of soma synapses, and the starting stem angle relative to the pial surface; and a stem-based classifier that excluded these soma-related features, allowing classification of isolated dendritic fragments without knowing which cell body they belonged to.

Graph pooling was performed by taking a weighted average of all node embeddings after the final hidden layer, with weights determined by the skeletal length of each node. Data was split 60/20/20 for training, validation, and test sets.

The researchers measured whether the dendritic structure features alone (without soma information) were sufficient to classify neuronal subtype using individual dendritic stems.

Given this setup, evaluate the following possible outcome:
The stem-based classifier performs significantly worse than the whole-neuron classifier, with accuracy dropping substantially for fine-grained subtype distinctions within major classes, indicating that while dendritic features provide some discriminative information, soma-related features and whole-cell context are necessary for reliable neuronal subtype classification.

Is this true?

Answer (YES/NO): NO